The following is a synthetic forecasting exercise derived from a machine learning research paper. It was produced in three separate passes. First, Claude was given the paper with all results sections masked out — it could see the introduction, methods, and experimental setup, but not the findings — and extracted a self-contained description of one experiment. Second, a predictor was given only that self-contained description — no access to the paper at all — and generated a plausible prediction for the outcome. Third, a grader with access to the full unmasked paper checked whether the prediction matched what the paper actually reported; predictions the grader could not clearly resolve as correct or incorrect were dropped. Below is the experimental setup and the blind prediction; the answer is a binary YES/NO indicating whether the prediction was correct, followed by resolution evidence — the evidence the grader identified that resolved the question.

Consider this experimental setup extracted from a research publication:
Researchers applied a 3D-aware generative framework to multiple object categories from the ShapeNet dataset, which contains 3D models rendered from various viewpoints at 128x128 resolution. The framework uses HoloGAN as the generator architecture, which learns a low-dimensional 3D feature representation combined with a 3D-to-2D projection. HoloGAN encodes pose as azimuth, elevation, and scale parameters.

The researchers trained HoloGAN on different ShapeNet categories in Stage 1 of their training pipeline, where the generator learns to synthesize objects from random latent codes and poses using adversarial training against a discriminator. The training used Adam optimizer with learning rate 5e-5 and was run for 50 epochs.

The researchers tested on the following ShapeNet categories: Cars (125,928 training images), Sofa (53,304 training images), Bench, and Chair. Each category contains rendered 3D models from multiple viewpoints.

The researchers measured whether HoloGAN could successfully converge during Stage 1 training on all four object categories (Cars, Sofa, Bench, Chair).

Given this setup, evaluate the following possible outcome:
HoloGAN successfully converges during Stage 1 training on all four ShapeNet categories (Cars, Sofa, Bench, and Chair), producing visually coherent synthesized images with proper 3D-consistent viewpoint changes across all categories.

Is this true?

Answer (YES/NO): NO